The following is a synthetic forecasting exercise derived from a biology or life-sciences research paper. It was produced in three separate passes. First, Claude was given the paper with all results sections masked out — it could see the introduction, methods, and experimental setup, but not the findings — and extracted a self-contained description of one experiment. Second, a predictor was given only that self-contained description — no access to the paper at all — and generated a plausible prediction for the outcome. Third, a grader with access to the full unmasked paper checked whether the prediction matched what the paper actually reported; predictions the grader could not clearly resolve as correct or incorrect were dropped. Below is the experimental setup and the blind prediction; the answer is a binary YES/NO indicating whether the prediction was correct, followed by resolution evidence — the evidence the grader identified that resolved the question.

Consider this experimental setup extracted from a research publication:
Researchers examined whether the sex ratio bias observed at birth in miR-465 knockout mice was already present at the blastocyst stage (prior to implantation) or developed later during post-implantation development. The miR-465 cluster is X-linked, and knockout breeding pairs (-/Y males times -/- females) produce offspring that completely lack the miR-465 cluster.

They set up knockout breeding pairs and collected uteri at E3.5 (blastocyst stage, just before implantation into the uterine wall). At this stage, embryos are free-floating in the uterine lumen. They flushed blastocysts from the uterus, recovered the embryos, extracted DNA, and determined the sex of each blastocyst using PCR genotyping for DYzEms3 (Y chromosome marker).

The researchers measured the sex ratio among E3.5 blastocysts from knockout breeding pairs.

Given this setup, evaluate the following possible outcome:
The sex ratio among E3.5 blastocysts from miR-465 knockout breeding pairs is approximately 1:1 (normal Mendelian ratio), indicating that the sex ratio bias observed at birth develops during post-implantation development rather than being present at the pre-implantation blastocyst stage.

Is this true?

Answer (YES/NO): YES